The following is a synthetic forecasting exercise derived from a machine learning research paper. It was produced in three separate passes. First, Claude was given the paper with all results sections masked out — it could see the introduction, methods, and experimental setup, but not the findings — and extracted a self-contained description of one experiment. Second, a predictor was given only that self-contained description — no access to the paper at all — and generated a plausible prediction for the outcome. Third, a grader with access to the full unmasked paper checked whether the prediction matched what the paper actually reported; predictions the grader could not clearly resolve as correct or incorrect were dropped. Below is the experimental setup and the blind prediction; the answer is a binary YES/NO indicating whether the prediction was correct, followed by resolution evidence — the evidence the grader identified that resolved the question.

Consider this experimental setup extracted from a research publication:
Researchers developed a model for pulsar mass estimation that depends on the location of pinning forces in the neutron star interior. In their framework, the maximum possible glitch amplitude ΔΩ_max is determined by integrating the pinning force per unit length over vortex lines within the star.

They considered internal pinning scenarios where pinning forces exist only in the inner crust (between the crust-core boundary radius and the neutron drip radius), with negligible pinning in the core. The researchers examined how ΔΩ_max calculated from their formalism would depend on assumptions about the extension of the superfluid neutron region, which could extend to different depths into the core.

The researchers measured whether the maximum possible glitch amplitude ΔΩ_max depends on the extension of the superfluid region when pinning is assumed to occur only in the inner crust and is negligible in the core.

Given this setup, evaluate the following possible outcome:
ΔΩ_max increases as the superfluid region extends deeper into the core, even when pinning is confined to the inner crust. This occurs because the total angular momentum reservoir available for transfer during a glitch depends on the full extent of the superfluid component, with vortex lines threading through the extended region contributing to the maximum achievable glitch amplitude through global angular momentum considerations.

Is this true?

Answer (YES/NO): NO